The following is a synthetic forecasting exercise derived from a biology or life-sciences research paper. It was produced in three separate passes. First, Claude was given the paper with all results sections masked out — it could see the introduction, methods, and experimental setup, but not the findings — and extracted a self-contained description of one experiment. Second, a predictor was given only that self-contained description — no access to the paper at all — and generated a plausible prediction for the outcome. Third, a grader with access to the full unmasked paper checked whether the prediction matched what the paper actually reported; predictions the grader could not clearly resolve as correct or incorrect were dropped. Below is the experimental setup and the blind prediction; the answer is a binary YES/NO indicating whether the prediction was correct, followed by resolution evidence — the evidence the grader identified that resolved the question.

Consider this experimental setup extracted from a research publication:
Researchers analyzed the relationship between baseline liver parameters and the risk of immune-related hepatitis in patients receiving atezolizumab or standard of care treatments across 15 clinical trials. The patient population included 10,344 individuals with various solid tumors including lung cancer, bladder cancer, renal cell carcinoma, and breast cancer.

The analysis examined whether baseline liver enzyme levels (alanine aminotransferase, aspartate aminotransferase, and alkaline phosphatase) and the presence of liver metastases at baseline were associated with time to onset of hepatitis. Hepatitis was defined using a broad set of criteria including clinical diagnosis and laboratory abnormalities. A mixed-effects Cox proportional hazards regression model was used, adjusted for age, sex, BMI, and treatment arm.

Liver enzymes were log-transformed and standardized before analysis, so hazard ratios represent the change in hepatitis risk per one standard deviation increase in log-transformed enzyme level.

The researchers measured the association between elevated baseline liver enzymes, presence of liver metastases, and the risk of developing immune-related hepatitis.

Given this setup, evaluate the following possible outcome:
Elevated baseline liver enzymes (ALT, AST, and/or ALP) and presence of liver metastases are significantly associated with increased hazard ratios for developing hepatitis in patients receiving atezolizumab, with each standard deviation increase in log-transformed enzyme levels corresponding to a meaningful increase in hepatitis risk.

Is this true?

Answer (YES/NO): YES